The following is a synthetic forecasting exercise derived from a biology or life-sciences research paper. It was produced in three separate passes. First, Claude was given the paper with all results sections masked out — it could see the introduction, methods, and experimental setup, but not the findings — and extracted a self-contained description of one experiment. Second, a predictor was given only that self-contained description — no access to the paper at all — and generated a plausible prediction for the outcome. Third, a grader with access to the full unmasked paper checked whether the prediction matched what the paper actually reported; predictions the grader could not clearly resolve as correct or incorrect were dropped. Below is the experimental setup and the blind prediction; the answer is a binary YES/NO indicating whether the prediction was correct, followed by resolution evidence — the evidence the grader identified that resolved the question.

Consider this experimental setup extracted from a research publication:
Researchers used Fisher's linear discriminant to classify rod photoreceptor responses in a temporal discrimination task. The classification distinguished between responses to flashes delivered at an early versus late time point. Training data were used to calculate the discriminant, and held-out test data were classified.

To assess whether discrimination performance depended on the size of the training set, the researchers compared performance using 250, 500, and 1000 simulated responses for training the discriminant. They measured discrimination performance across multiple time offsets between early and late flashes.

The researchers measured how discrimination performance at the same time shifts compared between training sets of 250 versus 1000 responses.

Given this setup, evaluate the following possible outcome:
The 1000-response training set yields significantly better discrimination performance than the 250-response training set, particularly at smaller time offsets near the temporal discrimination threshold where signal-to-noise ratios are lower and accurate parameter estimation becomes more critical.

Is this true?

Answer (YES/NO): NO